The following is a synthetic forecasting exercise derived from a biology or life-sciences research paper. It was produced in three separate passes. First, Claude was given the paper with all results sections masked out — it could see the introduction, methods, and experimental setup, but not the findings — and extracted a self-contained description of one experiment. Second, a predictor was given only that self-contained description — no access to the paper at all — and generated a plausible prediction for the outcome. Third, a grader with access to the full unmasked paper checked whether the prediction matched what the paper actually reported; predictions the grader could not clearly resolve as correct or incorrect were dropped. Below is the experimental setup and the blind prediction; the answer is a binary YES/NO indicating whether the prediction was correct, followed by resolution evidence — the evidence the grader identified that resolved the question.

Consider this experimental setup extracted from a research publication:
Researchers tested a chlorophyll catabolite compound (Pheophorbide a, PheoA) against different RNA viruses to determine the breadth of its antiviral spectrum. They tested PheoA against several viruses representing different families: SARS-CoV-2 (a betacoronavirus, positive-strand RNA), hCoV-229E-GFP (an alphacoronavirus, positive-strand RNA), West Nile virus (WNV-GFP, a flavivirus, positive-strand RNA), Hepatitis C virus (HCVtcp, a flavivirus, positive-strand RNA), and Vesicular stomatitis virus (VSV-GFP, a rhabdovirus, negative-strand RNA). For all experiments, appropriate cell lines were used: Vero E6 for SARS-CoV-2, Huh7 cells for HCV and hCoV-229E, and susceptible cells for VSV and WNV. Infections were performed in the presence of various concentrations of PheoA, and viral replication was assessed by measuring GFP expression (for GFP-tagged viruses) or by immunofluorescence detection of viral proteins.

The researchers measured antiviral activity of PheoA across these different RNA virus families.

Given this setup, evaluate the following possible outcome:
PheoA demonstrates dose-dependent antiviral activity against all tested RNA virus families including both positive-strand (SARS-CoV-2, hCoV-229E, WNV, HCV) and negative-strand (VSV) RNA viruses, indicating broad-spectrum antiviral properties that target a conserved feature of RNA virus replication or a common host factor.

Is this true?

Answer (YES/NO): NO